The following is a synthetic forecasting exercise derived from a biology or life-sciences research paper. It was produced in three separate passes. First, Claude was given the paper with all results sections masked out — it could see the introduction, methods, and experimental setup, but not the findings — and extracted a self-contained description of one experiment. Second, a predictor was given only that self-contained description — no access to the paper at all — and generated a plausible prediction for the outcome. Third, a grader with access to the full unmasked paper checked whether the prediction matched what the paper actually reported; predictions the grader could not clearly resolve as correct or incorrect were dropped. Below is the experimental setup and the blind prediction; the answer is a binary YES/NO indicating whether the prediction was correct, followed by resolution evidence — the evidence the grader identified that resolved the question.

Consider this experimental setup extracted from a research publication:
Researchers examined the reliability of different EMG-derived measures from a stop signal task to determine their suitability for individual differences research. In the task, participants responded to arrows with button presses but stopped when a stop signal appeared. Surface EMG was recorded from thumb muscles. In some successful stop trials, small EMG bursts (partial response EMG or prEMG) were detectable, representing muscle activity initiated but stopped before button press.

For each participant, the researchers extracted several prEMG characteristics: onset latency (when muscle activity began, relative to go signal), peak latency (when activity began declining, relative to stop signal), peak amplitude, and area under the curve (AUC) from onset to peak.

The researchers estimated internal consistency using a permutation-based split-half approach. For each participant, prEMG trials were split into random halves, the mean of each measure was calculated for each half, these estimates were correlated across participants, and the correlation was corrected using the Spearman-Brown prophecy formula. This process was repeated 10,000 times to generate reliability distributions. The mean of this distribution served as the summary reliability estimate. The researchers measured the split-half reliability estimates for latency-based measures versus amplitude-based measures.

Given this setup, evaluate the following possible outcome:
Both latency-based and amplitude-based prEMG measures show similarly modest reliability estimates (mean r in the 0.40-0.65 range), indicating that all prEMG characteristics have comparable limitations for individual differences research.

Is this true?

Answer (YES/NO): NO